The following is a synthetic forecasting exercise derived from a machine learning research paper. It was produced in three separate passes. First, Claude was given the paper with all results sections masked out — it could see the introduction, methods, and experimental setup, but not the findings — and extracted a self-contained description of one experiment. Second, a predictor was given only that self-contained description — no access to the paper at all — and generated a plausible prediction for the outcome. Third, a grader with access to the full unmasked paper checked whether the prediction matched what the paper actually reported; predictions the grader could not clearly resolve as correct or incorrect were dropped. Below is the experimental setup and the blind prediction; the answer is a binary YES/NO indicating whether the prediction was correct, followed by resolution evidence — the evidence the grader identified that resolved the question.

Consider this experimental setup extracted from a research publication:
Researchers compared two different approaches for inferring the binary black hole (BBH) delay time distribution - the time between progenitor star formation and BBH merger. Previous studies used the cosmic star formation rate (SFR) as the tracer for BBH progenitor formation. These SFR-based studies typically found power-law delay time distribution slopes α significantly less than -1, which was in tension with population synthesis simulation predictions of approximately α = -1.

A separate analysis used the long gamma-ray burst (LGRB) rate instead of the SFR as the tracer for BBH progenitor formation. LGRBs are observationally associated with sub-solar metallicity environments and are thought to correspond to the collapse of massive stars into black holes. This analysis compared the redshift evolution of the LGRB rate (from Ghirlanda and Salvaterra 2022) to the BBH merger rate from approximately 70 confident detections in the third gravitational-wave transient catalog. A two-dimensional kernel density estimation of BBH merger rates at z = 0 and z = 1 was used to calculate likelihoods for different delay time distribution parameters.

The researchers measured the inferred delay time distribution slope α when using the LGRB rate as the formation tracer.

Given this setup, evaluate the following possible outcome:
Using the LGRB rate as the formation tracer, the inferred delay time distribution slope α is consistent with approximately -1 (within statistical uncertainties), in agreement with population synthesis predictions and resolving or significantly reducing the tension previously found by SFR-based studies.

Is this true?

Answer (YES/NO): YES